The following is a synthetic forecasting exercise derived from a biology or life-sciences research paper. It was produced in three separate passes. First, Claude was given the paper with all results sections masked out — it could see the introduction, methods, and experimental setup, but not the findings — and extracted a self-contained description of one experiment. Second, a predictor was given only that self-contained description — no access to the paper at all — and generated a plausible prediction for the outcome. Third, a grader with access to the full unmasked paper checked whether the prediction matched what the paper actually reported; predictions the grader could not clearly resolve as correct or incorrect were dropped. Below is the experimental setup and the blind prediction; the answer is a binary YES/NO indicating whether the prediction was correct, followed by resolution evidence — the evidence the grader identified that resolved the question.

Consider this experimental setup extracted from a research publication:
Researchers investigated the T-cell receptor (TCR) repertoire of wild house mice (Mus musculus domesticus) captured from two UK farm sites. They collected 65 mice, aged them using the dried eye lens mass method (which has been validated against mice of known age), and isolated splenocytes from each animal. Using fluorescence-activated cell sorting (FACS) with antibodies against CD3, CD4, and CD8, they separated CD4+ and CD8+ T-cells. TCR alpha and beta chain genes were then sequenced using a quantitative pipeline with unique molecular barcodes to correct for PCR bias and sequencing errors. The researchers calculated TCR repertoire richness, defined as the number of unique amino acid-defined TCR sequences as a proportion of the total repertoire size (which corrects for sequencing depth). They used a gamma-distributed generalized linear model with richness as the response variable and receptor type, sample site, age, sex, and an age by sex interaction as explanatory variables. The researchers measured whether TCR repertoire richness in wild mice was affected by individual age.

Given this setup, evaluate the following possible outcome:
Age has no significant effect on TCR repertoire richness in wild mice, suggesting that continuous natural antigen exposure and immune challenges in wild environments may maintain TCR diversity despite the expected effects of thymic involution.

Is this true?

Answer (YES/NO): YES